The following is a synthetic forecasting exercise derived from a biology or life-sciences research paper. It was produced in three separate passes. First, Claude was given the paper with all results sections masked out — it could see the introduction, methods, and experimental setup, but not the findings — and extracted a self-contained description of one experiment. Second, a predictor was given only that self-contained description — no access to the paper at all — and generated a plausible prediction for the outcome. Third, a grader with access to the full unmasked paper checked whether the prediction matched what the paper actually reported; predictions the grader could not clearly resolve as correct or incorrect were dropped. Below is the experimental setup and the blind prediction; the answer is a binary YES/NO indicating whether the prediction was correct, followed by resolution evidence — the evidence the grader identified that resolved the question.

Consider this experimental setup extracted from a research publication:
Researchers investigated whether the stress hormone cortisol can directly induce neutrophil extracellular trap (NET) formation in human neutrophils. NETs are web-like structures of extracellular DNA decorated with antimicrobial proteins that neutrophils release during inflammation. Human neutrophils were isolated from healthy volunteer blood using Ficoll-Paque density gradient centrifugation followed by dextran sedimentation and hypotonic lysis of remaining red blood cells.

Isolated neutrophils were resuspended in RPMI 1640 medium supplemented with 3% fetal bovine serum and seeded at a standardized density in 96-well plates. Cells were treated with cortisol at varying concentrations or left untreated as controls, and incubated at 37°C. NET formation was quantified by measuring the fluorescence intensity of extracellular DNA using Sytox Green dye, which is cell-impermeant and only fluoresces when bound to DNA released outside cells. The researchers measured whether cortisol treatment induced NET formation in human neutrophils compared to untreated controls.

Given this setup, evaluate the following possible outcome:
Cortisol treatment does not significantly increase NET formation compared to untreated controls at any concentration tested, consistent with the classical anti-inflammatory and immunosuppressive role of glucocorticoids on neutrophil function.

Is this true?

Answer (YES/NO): NO